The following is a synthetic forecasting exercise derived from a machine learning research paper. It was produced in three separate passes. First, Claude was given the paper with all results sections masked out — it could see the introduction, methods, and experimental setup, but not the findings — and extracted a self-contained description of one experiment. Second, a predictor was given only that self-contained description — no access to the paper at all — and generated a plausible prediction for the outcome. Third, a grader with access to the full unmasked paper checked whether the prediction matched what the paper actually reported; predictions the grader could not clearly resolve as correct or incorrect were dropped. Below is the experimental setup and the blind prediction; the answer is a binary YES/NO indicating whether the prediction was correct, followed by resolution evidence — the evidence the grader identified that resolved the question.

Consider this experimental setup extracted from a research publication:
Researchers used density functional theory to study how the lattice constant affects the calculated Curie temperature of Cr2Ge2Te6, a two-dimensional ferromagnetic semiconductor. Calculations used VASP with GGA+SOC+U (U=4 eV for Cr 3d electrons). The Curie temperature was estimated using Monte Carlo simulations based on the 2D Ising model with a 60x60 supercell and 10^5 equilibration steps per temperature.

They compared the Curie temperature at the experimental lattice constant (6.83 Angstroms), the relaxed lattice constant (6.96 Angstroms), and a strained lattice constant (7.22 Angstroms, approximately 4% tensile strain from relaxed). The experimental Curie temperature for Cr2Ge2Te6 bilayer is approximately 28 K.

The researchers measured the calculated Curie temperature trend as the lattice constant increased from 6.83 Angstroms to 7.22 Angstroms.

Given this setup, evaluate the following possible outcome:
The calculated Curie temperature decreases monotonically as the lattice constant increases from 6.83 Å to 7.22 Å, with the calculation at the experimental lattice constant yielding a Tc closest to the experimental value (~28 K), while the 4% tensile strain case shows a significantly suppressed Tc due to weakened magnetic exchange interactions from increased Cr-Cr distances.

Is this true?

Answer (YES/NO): NO